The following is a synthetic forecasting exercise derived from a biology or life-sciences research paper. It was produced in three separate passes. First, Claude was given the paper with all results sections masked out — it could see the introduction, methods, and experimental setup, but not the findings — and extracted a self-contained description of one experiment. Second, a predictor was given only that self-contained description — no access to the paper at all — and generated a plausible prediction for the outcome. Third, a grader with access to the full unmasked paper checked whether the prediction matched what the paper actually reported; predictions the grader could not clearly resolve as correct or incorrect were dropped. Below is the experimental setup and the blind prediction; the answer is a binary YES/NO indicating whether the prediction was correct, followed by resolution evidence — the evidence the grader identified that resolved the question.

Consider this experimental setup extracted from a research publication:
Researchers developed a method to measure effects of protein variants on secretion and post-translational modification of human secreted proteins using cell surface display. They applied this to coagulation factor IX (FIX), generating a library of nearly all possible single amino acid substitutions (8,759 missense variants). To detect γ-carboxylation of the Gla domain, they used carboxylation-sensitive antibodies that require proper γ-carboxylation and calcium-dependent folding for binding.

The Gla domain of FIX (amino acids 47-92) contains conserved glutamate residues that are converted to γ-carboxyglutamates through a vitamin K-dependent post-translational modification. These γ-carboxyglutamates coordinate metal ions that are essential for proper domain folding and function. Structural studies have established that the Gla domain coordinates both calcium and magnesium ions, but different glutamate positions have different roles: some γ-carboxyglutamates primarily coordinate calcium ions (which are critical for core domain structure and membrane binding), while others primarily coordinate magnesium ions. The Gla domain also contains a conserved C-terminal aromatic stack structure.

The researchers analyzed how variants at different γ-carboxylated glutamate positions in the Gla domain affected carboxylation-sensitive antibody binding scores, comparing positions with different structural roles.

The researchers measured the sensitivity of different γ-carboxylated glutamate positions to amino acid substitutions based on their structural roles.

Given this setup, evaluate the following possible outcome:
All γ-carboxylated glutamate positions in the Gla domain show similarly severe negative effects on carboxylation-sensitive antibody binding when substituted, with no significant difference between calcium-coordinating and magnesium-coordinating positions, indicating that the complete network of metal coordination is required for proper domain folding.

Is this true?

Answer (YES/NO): NO